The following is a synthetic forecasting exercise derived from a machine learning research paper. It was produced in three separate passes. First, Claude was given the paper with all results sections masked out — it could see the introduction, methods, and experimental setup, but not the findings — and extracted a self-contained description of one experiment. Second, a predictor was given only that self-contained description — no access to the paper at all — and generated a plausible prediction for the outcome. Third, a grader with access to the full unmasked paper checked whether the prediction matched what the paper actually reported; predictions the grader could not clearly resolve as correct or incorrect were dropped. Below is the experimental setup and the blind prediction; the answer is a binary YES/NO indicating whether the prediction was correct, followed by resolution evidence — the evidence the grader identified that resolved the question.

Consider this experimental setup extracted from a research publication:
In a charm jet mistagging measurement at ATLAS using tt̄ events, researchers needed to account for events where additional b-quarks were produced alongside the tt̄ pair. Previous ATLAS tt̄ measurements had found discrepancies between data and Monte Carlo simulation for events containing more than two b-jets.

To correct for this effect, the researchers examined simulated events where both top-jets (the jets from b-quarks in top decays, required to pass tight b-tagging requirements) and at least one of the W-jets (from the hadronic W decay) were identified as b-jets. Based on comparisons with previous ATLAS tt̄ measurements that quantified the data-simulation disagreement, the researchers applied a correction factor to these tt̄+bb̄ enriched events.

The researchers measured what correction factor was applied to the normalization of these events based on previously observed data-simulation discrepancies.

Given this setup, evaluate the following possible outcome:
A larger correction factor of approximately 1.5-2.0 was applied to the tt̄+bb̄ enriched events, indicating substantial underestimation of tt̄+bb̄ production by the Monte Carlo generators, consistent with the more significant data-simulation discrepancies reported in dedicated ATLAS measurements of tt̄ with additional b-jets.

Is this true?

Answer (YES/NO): NO